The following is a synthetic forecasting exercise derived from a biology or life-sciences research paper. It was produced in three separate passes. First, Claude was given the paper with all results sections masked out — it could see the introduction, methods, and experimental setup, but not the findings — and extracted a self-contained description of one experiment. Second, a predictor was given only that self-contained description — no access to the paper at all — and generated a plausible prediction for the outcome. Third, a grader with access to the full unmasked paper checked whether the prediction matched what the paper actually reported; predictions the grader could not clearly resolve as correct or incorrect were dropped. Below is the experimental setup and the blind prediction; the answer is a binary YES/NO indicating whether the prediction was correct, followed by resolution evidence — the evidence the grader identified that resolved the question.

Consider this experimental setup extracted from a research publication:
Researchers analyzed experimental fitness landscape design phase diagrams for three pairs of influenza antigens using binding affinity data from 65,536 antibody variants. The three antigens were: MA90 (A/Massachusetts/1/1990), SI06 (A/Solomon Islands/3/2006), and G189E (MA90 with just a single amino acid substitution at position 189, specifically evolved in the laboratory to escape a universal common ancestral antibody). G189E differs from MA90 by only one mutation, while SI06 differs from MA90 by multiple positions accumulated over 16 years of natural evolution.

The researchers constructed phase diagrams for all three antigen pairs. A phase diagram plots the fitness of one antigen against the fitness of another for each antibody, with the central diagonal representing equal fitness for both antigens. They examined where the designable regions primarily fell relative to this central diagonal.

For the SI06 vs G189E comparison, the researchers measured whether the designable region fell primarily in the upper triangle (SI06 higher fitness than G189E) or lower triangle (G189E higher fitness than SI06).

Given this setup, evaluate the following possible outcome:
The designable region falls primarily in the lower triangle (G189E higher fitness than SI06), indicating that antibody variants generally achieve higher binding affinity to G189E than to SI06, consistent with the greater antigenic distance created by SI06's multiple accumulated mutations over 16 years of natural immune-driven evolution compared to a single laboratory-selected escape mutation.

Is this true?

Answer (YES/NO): NO